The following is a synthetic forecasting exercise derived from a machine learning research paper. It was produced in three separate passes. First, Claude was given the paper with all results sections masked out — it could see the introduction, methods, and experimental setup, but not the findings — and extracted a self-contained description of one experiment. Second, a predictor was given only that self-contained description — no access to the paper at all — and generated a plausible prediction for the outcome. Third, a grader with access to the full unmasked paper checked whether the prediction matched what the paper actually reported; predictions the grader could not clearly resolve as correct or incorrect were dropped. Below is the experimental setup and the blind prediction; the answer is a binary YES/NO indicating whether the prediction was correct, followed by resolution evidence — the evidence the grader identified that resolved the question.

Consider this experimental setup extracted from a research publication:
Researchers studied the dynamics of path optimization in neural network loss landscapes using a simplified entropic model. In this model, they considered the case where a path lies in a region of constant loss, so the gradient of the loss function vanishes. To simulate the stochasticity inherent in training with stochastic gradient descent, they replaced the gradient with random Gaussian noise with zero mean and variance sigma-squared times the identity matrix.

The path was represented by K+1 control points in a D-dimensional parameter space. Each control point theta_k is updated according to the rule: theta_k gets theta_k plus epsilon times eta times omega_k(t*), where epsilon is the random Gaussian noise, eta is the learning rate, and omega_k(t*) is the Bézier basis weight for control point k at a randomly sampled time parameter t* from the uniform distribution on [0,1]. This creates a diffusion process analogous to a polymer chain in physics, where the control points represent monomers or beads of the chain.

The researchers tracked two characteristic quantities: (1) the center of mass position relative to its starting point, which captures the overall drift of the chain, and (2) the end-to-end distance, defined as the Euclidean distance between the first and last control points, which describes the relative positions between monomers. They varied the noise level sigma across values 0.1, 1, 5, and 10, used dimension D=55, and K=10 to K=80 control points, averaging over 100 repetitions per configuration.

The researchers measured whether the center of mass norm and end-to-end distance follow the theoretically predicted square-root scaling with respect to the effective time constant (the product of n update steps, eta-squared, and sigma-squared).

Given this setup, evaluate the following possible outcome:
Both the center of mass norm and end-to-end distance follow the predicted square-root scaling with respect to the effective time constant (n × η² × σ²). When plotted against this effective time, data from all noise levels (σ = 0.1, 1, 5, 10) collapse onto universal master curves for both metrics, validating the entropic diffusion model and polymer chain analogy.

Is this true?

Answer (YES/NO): YES